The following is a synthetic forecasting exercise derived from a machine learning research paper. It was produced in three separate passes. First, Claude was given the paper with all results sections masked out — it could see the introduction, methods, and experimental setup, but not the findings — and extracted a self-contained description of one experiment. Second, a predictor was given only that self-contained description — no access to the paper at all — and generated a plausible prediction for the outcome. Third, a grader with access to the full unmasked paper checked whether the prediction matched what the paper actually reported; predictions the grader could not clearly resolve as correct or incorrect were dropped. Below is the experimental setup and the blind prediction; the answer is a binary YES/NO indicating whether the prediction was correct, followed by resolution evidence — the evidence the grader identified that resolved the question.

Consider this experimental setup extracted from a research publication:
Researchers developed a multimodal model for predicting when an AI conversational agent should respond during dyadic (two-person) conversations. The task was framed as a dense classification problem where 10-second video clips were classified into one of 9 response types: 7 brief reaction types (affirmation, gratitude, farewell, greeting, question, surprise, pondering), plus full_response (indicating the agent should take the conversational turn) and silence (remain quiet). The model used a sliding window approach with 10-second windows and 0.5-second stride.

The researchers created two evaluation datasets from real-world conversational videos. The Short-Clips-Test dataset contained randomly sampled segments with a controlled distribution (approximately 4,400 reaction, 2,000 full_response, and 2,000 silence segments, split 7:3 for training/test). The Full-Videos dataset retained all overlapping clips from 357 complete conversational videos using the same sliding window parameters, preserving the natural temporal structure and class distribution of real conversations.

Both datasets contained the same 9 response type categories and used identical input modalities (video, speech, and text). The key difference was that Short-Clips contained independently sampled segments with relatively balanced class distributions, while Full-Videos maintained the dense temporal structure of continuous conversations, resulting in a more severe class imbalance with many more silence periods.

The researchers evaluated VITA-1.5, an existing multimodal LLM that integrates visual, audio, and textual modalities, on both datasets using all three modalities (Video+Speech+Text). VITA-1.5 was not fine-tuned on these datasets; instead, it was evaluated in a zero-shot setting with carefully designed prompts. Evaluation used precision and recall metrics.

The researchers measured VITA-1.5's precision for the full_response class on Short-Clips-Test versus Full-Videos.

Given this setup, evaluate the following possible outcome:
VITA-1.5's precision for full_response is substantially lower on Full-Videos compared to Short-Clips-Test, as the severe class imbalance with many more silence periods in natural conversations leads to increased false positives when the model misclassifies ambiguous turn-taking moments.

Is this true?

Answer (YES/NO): YES